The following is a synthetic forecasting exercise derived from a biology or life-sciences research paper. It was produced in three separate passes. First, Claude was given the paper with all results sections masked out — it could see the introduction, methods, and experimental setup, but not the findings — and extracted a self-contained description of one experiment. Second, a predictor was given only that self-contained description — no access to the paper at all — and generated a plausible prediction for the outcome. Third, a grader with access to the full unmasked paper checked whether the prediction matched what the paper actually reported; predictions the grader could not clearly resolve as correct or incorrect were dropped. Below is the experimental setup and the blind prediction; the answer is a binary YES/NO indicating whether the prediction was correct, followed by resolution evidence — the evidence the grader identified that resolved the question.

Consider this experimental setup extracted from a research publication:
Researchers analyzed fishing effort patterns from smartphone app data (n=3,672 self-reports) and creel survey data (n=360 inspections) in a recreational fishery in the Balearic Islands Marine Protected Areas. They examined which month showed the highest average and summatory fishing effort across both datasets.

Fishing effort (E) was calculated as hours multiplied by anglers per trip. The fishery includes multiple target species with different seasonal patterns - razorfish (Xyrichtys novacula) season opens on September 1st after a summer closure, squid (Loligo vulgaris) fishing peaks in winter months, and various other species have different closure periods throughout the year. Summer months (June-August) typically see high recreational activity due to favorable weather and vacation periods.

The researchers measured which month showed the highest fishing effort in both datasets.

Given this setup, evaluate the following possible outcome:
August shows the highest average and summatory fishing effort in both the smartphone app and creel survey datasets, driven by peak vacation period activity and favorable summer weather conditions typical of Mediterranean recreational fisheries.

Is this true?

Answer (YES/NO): NO